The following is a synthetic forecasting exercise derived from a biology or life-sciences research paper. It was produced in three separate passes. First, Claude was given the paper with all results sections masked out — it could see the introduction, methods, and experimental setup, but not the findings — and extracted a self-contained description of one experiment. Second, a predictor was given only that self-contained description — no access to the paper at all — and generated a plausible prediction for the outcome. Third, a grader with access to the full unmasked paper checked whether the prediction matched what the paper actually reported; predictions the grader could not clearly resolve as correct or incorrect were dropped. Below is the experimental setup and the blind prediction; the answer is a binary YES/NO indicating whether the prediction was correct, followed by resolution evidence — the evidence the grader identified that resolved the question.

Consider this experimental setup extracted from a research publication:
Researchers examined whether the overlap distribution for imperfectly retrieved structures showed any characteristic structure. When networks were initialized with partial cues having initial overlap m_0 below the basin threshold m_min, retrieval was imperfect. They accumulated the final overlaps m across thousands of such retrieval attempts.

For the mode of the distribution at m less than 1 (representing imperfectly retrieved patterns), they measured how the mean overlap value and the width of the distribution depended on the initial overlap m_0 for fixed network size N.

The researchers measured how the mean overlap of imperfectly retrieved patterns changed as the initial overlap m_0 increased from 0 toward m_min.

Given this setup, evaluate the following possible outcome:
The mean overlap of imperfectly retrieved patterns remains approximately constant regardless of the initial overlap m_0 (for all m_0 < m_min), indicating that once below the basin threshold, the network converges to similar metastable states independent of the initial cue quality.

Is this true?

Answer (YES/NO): NO